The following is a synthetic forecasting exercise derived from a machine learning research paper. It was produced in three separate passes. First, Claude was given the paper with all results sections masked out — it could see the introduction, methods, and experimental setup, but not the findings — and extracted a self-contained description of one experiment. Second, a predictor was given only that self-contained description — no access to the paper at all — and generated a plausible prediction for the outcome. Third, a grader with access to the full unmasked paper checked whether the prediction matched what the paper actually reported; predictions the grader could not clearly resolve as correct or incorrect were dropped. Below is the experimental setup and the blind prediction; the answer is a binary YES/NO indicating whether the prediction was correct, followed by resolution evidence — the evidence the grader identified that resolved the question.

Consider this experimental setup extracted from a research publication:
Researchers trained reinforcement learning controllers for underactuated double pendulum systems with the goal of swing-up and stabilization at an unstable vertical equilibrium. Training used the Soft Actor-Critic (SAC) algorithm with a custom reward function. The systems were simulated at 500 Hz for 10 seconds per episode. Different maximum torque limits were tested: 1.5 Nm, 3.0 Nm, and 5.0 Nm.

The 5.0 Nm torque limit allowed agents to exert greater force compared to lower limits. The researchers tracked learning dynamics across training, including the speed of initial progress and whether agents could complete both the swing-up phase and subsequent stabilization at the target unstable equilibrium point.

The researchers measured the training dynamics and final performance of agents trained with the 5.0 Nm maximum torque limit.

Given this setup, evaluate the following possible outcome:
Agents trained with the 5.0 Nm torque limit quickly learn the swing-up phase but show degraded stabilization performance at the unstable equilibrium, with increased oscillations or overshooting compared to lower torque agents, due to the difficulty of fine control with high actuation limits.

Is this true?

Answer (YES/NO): YES